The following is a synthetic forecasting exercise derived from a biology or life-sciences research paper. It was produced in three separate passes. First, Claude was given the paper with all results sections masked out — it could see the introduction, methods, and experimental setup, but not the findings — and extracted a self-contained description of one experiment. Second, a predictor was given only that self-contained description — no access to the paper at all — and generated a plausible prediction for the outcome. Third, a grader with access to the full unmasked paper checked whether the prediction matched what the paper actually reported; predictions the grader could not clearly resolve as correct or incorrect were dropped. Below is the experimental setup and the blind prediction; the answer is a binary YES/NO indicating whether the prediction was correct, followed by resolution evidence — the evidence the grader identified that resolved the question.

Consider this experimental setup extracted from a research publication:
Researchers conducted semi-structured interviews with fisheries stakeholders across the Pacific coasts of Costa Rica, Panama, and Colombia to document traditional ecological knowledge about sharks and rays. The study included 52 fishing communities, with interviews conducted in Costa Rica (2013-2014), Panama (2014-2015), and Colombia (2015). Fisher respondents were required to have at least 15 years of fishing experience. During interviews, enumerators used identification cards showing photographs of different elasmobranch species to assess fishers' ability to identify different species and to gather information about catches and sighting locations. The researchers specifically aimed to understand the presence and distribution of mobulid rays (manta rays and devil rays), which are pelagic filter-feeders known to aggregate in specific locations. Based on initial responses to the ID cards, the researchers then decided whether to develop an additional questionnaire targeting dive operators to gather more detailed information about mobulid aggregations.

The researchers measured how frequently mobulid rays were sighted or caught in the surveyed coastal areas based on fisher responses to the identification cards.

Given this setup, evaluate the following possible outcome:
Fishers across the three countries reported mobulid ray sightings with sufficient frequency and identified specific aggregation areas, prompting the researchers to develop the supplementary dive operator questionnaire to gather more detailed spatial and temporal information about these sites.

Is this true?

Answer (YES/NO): NO